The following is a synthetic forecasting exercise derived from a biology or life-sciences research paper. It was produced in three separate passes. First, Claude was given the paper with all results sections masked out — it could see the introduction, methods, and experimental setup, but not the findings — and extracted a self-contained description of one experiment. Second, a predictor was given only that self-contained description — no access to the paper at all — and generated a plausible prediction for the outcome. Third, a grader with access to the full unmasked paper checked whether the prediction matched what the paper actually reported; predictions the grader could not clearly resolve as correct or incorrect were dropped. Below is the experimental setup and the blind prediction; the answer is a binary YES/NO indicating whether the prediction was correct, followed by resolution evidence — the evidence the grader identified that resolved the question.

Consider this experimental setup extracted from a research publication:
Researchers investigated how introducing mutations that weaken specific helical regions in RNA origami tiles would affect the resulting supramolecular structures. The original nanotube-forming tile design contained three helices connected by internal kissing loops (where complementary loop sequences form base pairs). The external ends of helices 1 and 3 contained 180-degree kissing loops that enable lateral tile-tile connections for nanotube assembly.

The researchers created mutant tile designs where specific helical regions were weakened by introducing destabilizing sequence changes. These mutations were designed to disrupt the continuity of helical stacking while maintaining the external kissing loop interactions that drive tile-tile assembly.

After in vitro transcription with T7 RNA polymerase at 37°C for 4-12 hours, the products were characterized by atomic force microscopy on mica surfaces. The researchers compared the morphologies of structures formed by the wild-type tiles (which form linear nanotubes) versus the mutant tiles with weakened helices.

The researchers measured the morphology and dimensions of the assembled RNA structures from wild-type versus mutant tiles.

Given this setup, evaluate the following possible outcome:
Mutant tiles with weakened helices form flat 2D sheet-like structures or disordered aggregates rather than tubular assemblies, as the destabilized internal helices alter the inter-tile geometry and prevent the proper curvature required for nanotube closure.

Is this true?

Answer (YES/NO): NO